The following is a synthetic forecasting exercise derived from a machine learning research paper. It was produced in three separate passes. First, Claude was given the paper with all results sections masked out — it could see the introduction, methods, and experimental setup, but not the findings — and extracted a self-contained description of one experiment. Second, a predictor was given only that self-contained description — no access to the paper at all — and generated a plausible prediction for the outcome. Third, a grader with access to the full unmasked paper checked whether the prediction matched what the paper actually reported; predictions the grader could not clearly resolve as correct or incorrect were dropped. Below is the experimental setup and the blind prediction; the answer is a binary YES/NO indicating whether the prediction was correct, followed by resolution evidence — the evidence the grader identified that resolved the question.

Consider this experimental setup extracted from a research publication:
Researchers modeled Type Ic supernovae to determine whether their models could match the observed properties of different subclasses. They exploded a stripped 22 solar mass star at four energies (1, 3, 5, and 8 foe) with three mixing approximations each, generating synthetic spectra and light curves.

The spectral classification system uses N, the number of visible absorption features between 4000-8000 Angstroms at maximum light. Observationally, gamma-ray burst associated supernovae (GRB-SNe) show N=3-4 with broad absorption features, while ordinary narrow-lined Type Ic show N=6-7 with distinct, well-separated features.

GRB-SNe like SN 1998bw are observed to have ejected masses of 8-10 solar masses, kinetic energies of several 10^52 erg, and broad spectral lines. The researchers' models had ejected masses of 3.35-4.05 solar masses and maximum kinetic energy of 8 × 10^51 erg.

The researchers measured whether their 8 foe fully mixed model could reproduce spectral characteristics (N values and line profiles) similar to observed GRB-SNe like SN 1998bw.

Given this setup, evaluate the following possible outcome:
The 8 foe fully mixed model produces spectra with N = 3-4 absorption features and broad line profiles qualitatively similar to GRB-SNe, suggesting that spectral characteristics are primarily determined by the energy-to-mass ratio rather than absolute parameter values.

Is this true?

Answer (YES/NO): YES